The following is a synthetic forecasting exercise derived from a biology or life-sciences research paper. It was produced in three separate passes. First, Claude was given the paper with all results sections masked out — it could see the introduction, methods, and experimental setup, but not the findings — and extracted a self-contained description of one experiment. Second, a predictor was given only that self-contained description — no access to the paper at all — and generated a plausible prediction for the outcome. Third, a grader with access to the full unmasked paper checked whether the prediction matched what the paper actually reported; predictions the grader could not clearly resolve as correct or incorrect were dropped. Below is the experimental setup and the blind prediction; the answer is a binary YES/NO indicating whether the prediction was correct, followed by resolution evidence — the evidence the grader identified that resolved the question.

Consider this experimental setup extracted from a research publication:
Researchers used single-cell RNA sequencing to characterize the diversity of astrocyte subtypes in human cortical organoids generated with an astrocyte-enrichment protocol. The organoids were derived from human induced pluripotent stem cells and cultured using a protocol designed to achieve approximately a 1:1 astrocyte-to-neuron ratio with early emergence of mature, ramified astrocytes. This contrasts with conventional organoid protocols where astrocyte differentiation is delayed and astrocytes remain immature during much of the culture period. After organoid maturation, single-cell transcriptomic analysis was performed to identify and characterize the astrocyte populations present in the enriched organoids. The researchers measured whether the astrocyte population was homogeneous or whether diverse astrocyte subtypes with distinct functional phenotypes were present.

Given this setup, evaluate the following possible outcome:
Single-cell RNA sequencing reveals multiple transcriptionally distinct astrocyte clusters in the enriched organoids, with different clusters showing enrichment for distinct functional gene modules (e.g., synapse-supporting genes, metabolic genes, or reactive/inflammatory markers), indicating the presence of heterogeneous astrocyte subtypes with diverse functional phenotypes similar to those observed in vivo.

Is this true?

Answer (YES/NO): YES